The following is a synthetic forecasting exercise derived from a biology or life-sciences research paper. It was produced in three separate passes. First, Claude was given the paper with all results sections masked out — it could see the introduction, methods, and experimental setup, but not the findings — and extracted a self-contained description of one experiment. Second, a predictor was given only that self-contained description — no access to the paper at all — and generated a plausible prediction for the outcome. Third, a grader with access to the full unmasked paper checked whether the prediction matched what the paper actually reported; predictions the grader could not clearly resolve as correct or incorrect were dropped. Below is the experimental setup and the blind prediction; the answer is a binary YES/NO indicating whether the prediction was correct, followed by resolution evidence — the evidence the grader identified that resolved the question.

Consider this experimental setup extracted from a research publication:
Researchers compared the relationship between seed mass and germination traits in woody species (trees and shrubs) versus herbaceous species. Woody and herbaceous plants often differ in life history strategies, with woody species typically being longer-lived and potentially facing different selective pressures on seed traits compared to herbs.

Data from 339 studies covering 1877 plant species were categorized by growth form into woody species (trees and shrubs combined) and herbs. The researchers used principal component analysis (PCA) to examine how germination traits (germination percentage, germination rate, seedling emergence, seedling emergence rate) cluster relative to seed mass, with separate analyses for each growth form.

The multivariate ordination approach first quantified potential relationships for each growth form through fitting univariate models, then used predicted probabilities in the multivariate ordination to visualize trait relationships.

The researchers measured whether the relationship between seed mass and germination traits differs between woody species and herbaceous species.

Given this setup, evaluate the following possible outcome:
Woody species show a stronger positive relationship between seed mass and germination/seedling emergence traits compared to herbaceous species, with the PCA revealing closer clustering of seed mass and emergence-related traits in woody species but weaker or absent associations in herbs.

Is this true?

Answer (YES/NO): NO